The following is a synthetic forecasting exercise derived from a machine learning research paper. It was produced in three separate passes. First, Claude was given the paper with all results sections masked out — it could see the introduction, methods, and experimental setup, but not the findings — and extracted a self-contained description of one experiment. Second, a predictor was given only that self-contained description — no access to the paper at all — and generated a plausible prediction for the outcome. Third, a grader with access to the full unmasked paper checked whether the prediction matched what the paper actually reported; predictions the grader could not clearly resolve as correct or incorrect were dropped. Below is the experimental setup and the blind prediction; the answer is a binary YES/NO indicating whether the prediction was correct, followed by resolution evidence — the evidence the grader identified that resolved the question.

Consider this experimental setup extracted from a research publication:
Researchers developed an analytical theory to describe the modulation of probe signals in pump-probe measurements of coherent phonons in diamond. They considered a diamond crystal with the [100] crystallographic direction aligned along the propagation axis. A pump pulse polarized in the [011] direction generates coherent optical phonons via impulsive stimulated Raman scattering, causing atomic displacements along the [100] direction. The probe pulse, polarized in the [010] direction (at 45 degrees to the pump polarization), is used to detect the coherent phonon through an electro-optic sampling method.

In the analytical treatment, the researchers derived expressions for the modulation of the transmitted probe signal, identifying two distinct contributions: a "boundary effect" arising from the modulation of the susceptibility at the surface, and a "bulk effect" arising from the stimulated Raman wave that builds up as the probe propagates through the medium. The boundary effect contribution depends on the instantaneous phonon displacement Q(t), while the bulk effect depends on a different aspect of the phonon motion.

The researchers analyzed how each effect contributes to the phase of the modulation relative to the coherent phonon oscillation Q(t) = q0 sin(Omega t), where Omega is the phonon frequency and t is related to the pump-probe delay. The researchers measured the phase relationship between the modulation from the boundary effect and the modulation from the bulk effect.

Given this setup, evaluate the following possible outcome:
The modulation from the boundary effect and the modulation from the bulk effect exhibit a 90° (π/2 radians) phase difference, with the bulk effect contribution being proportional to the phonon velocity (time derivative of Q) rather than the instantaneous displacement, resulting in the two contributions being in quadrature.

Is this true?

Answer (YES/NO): YES